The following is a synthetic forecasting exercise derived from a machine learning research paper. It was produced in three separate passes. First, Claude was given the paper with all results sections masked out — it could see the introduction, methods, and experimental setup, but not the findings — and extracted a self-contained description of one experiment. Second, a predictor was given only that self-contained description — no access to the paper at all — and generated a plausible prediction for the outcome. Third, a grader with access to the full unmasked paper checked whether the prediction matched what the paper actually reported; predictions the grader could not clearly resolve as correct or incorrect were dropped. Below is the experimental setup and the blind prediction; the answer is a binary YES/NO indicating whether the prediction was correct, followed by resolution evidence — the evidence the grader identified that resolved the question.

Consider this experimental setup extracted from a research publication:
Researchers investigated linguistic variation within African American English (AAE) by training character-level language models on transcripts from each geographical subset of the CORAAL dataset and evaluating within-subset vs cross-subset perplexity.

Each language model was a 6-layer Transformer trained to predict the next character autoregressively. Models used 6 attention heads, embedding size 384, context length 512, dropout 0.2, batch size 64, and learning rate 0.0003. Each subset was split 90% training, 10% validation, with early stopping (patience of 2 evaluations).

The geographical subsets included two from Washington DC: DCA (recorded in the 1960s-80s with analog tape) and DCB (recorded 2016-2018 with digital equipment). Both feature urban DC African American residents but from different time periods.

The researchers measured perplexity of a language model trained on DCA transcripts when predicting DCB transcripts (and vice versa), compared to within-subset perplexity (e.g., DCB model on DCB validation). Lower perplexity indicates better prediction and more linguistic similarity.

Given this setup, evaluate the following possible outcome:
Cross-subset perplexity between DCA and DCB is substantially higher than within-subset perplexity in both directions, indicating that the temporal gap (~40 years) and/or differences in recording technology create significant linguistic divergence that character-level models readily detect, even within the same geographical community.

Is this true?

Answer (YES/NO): NO